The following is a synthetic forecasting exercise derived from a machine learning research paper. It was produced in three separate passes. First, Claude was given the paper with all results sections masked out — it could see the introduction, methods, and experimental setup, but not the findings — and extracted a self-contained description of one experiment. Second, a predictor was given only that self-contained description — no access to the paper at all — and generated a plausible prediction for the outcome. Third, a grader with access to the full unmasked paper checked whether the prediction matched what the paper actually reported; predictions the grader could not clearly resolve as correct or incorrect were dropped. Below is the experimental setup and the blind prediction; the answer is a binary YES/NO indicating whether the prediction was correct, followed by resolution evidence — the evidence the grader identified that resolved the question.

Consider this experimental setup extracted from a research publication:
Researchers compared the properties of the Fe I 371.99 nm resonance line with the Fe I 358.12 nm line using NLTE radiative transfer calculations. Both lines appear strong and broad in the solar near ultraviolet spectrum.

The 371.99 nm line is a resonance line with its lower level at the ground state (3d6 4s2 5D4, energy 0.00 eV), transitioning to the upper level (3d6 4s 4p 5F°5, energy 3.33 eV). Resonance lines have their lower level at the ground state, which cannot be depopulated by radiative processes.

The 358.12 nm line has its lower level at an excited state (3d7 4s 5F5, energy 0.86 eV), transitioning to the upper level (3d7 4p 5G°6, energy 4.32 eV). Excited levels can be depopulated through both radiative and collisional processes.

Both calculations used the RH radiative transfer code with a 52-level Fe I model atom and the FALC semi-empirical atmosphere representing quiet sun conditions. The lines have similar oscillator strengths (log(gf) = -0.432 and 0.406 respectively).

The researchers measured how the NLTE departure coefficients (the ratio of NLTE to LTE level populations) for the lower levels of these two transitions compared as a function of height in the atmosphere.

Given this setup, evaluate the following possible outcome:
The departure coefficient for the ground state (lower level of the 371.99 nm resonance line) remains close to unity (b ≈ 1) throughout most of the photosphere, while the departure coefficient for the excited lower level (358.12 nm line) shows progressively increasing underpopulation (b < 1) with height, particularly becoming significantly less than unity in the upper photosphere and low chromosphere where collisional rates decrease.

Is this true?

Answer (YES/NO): NO